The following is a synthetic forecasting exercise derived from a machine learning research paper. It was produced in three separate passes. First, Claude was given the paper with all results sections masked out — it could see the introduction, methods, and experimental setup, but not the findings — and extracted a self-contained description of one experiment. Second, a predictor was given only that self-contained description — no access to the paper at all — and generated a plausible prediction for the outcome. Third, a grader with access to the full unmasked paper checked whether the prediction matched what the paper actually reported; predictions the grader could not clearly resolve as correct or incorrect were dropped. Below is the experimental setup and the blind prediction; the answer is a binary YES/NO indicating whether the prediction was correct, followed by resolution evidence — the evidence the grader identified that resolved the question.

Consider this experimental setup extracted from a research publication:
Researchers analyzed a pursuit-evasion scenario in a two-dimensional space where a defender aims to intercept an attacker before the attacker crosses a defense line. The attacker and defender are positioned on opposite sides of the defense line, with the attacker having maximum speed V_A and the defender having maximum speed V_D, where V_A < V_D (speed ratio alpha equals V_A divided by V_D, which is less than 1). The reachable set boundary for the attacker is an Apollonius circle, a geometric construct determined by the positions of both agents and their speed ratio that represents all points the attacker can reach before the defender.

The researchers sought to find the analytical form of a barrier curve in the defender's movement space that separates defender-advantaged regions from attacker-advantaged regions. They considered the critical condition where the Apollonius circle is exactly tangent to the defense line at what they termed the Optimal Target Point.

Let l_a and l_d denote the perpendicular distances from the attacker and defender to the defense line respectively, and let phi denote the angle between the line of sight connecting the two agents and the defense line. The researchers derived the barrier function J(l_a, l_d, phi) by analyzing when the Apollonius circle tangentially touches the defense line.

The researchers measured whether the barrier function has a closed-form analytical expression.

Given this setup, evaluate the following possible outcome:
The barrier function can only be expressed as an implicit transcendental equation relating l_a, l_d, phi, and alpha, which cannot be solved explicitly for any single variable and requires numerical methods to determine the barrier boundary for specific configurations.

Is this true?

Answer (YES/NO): NO